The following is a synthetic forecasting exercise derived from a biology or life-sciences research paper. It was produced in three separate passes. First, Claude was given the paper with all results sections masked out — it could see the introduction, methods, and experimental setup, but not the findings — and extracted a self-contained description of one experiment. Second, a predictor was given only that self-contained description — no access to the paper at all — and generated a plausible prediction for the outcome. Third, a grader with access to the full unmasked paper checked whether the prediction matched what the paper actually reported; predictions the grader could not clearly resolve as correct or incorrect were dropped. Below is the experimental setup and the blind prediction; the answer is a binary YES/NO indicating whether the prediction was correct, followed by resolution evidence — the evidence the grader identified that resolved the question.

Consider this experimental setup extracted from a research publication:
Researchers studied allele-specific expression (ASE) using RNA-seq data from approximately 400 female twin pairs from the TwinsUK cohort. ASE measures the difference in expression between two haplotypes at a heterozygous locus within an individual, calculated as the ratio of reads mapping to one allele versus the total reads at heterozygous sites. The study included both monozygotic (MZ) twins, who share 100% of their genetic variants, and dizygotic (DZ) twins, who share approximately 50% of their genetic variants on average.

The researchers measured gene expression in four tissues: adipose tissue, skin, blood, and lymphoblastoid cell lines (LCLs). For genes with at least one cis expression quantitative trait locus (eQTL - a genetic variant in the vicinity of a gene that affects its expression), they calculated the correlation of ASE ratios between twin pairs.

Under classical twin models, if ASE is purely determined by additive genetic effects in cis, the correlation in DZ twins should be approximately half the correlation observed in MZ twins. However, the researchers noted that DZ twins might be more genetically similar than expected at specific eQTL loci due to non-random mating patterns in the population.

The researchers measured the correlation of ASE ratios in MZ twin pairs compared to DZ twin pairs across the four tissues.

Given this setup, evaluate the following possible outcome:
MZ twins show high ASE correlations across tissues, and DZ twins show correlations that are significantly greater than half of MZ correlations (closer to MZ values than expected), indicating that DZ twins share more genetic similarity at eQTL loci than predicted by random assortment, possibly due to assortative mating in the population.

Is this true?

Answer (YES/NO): YES